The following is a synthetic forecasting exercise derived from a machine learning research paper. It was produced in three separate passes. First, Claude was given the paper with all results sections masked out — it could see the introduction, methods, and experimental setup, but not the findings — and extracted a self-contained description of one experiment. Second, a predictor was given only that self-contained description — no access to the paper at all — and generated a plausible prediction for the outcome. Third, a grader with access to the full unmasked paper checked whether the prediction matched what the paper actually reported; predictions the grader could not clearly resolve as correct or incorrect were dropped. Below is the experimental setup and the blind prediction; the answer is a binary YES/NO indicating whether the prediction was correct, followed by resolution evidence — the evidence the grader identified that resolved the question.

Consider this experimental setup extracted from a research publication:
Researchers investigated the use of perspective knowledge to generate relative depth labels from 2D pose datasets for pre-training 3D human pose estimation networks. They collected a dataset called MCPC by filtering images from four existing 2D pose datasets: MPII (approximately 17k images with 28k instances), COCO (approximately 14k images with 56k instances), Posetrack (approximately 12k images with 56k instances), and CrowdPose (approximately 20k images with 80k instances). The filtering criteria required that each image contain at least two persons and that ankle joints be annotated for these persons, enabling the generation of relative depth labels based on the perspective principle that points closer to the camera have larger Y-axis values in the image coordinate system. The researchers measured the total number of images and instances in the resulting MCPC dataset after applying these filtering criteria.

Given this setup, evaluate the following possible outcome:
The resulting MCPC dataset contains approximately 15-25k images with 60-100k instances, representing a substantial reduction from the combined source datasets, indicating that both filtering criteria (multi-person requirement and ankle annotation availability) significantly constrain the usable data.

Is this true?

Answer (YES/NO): NO